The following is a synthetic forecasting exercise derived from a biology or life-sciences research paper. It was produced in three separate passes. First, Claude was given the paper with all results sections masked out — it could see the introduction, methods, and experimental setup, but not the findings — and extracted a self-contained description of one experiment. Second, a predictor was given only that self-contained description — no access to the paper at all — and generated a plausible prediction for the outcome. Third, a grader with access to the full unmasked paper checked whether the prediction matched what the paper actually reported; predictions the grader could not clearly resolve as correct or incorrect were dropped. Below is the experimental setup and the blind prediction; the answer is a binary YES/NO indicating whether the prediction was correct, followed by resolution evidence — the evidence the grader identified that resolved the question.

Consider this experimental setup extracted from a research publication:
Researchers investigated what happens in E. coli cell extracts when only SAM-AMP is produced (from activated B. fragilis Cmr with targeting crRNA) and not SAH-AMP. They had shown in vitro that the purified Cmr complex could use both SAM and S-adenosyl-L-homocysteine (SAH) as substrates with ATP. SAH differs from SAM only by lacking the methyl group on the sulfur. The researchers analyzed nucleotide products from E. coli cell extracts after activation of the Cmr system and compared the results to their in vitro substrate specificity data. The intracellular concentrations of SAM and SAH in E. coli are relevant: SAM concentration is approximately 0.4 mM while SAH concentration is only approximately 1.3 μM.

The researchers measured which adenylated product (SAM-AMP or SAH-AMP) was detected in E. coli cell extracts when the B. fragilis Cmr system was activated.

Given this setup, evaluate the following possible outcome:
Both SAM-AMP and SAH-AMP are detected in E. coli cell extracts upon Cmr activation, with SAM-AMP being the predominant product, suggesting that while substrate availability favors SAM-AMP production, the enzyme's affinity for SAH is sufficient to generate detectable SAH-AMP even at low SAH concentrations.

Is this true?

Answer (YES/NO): NO